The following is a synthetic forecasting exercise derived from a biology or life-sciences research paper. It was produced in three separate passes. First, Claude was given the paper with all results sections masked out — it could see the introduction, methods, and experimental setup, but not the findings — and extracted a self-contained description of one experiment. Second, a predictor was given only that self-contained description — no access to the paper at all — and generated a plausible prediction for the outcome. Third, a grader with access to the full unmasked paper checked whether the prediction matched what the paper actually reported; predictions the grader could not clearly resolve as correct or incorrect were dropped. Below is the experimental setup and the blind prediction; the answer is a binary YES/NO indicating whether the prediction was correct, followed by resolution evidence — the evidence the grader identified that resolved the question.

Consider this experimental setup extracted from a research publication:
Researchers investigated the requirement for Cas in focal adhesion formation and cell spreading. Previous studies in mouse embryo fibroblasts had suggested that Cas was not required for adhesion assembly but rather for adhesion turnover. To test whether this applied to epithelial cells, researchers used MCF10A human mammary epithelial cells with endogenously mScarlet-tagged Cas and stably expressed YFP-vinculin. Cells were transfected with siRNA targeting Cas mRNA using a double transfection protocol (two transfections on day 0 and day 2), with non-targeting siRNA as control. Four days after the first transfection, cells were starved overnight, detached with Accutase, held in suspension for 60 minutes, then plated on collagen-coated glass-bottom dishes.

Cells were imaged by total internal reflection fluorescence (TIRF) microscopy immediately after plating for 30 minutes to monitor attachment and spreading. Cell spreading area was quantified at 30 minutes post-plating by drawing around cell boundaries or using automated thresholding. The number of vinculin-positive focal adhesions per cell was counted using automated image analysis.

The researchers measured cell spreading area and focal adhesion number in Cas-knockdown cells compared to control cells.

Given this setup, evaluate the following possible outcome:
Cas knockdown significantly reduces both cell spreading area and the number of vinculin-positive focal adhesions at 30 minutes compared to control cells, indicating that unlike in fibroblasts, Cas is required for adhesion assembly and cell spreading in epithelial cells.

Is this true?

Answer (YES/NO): YES